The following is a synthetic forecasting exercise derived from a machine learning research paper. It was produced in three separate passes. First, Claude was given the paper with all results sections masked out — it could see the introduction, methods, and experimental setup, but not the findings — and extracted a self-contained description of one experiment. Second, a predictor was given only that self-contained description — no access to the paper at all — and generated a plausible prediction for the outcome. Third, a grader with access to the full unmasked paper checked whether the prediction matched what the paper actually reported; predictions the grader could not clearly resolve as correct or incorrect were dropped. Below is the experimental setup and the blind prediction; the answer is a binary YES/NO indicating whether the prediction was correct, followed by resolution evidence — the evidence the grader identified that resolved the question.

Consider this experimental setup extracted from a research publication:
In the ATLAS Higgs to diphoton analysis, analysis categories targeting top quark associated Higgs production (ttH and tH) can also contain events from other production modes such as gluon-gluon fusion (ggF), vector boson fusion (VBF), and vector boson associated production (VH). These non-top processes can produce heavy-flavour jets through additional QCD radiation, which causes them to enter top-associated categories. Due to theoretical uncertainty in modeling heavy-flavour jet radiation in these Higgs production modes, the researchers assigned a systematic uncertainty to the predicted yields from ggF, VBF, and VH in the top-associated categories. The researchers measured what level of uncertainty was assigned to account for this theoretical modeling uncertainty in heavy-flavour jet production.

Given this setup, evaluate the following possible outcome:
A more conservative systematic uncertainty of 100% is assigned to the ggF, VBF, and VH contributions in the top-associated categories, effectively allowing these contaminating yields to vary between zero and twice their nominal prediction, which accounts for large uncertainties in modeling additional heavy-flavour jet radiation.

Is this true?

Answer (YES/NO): YES